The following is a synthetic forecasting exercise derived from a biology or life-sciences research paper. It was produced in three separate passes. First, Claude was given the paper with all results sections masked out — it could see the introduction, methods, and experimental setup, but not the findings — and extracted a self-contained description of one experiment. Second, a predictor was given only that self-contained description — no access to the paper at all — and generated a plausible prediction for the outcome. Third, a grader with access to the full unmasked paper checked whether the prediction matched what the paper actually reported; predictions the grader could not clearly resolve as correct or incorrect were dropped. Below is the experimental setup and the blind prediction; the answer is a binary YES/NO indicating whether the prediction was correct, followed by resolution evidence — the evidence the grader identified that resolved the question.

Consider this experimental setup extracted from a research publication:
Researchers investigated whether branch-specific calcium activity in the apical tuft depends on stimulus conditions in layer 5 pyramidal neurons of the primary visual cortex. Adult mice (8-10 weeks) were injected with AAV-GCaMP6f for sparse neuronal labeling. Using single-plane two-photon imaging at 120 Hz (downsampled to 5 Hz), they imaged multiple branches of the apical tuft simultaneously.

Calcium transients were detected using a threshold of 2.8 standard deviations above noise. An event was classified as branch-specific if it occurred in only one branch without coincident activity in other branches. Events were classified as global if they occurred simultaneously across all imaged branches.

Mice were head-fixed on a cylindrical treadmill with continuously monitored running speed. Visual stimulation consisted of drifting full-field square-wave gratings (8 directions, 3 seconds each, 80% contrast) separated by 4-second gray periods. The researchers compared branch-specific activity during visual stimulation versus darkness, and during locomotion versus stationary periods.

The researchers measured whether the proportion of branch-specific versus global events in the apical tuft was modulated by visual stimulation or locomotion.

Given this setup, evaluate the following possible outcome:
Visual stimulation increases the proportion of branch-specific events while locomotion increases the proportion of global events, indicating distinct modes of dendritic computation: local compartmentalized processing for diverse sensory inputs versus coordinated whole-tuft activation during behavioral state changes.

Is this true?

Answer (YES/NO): NO